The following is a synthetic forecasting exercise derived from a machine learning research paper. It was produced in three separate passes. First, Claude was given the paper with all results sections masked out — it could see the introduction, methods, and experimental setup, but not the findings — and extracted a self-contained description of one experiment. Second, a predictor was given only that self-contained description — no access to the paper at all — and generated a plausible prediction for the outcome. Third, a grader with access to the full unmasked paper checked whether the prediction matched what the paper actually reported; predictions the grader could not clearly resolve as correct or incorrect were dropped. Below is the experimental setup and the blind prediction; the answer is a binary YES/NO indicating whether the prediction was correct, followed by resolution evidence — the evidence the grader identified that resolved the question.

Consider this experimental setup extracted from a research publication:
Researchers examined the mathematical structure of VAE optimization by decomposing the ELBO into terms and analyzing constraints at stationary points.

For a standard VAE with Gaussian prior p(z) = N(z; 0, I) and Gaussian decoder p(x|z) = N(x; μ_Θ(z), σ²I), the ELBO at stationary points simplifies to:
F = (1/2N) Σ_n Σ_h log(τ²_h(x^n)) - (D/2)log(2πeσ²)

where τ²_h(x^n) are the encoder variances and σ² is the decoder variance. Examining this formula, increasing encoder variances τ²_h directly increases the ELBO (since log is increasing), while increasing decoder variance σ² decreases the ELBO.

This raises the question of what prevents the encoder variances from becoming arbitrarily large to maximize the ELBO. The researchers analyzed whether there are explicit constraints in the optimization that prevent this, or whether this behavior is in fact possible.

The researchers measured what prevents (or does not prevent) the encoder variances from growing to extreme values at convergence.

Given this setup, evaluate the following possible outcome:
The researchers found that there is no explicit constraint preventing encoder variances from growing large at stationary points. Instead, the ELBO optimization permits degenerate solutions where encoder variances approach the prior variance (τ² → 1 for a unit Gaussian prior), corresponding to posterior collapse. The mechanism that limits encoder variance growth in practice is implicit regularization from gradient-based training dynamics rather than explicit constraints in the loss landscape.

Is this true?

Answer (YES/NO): NO